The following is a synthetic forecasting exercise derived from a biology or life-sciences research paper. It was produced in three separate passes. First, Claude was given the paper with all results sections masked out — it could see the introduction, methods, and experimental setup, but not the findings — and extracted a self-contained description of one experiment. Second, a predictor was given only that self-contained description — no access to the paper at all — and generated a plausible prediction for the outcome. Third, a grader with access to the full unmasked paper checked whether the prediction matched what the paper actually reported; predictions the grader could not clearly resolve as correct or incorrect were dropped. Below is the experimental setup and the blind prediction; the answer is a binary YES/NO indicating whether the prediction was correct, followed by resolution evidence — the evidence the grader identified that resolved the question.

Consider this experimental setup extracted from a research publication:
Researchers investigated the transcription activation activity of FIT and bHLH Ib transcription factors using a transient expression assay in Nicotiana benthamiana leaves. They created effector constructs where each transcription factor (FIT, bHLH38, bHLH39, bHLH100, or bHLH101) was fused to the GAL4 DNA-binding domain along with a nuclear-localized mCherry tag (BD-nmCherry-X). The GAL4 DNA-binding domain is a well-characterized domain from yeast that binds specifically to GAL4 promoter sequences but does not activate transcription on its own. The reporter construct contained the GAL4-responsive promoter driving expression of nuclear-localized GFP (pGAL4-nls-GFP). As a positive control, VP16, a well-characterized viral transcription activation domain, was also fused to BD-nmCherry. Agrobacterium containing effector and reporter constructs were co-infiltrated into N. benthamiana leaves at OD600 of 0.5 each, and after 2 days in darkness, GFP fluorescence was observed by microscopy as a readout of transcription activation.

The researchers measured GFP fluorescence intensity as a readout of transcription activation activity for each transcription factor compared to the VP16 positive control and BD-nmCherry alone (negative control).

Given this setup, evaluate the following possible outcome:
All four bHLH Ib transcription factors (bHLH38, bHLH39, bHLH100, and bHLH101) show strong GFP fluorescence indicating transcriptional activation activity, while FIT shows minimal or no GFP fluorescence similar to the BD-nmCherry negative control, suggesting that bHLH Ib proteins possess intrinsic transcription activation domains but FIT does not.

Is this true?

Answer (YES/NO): NO